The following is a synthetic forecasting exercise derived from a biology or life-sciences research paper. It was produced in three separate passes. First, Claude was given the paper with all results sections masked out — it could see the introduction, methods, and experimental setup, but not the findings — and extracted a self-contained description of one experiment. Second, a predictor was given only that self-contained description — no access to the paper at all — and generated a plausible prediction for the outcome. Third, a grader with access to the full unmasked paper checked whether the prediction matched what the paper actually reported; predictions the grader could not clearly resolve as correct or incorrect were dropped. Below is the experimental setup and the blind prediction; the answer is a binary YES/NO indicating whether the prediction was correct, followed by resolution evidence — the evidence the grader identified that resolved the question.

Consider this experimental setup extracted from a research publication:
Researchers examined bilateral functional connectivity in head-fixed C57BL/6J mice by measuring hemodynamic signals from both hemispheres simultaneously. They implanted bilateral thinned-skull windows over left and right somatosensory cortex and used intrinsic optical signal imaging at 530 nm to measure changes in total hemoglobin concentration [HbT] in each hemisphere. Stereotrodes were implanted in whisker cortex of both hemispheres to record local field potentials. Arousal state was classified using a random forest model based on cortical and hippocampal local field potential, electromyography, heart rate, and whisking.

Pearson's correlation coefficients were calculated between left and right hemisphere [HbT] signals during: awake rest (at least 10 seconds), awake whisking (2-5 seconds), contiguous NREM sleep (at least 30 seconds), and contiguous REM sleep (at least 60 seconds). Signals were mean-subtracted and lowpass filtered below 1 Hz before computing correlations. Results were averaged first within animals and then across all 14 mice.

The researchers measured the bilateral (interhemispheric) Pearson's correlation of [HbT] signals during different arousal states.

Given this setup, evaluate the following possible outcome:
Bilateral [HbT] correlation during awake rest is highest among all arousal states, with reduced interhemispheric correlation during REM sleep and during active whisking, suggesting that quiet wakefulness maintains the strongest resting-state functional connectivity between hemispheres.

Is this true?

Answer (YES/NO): NO